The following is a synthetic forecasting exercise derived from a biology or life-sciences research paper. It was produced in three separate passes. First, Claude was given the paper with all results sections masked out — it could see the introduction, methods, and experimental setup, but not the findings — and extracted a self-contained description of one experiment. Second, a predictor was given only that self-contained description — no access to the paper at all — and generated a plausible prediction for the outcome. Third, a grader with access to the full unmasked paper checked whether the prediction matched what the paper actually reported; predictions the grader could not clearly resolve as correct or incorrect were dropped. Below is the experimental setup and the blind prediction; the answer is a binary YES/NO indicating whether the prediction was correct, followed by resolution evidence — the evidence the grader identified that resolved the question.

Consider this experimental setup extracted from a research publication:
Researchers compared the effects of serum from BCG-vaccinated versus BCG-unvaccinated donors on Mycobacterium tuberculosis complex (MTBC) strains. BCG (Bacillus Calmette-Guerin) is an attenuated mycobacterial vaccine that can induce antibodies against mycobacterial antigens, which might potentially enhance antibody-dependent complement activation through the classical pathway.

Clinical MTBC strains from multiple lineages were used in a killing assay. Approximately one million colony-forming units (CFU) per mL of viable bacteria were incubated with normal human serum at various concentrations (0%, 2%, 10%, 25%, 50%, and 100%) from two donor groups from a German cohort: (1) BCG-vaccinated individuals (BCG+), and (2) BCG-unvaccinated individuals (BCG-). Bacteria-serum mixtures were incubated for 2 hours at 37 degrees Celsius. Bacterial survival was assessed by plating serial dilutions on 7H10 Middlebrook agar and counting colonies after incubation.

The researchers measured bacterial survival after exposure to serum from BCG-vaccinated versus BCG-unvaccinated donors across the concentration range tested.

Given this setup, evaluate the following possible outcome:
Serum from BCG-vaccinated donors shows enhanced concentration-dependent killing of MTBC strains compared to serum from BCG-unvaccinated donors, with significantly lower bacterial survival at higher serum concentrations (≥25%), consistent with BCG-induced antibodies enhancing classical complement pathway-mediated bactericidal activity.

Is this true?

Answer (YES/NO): NO